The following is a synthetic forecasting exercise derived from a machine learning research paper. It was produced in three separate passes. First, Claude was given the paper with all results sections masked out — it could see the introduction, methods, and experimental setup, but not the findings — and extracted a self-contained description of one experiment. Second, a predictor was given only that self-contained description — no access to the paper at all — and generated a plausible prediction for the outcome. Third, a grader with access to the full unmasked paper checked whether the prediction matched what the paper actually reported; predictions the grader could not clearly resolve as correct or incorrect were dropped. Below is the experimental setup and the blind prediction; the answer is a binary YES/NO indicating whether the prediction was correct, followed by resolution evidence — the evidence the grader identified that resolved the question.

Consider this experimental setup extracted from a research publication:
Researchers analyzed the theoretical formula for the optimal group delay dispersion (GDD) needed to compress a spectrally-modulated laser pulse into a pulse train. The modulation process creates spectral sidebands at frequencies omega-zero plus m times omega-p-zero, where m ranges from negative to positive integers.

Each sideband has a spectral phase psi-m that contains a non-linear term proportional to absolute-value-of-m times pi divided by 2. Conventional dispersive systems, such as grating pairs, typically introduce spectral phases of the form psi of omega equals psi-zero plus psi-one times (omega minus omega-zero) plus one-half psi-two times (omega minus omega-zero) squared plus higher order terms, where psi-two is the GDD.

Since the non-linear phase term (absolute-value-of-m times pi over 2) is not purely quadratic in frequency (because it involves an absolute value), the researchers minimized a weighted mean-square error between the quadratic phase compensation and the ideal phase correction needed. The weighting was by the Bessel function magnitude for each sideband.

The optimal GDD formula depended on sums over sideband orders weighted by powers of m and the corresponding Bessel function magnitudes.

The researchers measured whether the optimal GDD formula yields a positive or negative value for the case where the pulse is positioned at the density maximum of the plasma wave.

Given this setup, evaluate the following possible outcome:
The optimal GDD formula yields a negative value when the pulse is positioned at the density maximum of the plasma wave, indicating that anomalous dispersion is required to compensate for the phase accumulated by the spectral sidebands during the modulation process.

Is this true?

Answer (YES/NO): NO